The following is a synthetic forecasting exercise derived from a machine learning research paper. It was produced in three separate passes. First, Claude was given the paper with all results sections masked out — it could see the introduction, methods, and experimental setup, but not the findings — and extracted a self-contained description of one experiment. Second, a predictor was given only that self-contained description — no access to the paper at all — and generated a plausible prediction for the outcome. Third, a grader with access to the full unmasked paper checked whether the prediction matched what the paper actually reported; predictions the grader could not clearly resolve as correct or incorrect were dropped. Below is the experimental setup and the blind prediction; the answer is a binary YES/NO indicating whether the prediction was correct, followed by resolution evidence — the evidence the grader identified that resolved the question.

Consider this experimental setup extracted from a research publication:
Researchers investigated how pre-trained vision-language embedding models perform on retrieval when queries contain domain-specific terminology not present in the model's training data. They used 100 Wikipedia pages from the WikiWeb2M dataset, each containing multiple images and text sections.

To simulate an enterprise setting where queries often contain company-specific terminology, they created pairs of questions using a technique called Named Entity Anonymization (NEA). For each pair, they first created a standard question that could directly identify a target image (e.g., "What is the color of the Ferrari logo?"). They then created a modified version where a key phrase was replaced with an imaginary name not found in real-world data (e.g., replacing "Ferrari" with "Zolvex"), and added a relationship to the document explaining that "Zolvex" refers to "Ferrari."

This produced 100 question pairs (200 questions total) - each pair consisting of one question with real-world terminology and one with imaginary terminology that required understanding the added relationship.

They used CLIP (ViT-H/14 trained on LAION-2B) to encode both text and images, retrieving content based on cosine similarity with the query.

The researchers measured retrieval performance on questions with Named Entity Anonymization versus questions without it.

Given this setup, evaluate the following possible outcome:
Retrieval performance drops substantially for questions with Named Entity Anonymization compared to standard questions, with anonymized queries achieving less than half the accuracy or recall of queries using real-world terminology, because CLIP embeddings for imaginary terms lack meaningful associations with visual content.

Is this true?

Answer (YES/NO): NO